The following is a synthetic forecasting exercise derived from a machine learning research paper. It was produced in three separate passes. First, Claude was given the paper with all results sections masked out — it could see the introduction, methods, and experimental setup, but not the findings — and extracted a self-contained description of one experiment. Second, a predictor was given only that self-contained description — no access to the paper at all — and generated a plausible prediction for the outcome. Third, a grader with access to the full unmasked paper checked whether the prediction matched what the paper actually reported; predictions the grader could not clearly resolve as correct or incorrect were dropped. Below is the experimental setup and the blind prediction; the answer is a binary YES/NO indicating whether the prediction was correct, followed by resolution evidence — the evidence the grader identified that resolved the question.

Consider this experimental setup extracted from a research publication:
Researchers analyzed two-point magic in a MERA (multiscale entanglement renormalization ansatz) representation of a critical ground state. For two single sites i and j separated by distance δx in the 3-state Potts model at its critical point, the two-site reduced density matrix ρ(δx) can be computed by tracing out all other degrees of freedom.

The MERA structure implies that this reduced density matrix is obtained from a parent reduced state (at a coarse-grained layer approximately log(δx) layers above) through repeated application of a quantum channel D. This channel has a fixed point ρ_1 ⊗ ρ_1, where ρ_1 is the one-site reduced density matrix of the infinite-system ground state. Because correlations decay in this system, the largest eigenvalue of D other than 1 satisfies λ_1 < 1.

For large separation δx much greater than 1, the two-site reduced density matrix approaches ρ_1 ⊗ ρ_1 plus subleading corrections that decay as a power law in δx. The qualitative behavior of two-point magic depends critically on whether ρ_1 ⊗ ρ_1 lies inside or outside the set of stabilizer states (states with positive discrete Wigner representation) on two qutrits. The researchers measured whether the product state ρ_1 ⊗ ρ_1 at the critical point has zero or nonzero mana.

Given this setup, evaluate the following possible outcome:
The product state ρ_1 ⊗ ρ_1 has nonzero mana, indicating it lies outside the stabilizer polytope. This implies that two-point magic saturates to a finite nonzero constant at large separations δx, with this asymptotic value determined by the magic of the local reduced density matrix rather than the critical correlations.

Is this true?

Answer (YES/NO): NO